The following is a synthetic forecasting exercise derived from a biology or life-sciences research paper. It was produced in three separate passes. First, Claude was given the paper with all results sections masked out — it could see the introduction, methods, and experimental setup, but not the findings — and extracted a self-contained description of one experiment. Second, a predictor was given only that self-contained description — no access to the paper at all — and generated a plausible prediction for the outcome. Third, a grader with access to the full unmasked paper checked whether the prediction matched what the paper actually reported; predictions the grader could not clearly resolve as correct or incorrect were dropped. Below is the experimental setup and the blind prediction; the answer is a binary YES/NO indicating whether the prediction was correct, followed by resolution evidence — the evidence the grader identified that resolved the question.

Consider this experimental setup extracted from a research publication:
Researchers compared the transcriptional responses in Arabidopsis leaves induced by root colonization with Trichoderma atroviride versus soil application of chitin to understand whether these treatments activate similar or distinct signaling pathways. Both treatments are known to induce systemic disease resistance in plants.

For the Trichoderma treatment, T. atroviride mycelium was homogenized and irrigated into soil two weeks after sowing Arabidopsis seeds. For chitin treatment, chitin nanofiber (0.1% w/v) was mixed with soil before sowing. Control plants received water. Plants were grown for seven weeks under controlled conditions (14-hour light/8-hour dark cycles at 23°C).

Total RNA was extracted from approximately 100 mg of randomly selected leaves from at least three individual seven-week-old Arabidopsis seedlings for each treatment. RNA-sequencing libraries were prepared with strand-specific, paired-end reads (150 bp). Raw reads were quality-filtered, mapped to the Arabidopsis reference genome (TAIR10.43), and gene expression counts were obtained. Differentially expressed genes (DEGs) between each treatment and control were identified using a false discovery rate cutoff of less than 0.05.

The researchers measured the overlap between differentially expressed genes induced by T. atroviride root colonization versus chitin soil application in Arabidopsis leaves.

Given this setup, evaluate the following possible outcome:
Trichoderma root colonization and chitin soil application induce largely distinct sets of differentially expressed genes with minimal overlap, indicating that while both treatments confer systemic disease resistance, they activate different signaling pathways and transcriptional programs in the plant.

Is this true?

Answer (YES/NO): NO